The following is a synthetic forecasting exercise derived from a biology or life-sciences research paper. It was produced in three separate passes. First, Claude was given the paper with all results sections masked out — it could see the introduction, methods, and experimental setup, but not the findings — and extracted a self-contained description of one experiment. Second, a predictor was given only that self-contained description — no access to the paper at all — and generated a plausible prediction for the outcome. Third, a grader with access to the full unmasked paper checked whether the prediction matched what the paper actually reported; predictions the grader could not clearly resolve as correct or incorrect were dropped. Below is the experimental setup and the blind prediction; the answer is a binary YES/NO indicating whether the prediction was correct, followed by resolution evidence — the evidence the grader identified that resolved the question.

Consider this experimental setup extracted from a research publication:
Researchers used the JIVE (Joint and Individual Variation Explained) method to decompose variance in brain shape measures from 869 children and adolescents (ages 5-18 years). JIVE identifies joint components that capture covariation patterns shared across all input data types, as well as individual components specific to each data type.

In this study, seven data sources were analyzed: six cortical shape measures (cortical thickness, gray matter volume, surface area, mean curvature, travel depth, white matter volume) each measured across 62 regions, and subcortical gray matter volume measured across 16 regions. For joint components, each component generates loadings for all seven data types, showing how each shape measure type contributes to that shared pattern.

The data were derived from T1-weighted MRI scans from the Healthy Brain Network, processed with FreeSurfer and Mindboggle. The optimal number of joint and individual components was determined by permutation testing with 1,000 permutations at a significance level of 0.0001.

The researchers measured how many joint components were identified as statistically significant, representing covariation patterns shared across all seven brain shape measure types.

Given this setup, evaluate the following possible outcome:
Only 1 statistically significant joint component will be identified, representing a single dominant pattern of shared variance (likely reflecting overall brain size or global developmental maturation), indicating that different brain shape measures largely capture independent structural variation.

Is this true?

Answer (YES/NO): NO